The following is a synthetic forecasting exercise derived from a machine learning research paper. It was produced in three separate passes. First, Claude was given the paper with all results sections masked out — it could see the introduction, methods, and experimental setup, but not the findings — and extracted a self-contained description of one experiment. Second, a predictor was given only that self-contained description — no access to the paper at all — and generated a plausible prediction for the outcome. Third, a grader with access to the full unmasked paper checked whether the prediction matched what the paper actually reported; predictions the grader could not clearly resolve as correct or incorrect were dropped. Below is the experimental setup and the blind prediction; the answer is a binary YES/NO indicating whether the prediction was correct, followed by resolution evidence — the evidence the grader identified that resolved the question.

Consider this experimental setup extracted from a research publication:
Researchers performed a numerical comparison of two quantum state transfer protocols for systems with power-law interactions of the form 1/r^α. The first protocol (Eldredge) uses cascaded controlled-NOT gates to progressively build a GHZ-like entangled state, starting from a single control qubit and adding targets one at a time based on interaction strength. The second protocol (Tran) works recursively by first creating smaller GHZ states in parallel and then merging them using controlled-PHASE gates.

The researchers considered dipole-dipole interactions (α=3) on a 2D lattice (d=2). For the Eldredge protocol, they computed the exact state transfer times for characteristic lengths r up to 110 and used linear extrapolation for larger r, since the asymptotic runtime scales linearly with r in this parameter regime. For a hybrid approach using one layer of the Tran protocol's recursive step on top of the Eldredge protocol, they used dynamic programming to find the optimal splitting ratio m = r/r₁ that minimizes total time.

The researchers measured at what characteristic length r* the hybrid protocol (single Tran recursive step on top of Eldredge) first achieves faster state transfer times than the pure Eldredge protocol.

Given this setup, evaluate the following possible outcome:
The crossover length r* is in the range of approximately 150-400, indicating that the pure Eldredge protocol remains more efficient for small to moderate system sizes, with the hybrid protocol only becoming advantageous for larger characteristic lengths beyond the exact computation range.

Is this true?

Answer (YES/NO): YES